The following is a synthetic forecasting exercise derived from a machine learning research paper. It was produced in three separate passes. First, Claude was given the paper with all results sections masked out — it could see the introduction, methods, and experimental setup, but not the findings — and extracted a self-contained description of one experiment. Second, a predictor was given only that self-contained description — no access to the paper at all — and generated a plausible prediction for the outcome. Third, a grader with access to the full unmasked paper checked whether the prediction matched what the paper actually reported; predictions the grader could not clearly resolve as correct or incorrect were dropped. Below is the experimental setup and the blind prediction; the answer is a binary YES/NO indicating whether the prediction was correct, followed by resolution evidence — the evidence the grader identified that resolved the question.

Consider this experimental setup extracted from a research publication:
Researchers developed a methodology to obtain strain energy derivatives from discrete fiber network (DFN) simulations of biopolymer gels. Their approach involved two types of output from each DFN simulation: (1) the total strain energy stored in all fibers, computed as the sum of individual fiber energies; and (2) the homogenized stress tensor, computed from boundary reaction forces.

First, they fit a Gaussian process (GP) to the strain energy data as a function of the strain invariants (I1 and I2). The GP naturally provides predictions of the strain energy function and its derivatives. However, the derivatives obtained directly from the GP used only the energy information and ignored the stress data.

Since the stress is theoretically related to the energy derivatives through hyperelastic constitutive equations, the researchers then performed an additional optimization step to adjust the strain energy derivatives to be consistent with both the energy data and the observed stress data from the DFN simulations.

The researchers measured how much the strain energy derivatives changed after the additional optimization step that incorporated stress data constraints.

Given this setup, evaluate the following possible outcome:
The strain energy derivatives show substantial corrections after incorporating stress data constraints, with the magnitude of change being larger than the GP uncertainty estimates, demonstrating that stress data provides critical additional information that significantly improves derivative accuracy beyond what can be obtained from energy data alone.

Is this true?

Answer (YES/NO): NO